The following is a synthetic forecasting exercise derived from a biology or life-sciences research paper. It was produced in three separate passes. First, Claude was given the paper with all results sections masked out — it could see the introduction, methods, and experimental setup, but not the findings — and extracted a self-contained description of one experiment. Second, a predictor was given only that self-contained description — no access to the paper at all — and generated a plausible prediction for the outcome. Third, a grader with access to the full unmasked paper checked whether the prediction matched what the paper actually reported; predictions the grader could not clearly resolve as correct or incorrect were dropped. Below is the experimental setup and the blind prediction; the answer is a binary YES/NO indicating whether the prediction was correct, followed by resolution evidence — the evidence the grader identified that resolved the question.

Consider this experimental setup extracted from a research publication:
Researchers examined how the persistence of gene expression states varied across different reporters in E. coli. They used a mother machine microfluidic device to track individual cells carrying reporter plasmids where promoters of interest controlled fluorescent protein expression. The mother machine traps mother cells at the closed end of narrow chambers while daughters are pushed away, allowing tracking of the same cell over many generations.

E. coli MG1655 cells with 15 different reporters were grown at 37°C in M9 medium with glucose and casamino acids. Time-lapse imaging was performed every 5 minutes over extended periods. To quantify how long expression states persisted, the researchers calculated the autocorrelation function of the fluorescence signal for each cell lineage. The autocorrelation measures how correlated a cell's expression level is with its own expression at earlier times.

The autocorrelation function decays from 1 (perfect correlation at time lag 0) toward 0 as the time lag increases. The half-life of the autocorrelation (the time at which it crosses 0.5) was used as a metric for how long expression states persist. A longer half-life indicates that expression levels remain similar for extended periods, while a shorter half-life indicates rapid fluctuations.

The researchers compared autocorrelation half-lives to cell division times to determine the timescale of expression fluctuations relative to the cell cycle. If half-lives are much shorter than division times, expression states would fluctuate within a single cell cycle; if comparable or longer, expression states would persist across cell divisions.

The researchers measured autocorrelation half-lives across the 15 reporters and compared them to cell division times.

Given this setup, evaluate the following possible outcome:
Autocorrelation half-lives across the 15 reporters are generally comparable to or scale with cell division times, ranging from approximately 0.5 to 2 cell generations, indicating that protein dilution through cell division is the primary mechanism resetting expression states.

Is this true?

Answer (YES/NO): NO